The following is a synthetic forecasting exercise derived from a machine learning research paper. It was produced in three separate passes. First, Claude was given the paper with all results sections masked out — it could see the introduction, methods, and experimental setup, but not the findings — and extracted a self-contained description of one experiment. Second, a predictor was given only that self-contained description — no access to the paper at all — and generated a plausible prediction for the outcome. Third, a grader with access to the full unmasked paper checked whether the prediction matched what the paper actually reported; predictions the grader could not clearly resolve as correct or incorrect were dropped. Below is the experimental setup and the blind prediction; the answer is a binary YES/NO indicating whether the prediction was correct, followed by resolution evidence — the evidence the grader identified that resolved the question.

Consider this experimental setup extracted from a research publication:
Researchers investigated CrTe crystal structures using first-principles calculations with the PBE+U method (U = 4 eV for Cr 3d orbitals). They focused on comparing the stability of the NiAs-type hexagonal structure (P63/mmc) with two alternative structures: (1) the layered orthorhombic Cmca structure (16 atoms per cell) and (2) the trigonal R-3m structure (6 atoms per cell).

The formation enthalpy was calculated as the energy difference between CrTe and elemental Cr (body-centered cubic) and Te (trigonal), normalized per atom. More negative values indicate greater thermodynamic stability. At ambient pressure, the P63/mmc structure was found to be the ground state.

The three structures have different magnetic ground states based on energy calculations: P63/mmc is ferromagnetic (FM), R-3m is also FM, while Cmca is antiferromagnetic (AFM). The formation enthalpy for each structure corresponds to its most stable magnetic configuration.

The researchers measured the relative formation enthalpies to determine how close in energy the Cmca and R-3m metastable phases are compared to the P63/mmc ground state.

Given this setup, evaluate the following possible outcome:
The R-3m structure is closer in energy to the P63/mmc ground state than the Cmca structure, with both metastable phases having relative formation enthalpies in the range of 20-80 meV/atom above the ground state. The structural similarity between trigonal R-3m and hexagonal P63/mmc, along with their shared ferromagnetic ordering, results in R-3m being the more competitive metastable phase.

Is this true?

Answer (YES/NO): NO